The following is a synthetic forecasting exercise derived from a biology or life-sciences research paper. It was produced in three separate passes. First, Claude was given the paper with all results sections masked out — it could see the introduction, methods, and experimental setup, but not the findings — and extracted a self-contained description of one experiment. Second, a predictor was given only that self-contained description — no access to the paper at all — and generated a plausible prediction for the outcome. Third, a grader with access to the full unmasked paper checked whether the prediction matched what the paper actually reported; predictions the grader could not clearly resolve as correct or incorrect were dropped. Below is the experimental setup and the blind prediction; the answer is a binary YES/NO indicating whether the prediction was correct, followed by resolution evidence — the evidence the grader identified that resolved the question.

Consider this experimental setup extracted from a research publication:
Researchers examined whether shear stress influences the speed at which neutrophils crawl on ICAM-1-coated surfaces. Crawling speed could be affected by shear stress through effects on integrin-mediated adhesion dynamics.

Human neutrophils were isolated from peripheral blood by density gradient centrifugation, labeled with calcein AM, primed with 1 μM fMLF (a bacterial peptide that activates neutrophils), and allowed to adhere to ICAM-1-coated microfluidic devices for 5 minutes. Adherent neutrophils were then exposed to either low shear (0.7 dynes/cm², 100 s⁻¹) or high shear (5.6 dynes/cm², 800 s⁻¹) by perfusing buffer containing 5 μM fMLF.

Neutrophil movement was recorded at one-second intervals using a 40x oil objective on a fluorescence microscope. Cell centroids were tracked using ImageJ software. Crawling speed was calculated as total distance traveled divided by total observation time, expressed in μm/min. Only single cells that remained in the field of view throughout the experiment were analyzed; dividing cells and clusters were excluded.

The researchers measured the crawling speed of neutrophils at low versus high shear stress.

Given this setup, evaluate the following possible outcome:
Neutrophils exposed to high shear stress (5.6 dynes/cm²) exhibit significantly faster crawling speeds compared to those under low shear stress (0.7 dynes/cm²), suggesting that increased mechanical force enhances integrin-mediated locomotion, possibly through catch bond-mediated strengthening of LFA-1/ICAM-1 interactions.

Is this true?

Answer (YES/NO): NO